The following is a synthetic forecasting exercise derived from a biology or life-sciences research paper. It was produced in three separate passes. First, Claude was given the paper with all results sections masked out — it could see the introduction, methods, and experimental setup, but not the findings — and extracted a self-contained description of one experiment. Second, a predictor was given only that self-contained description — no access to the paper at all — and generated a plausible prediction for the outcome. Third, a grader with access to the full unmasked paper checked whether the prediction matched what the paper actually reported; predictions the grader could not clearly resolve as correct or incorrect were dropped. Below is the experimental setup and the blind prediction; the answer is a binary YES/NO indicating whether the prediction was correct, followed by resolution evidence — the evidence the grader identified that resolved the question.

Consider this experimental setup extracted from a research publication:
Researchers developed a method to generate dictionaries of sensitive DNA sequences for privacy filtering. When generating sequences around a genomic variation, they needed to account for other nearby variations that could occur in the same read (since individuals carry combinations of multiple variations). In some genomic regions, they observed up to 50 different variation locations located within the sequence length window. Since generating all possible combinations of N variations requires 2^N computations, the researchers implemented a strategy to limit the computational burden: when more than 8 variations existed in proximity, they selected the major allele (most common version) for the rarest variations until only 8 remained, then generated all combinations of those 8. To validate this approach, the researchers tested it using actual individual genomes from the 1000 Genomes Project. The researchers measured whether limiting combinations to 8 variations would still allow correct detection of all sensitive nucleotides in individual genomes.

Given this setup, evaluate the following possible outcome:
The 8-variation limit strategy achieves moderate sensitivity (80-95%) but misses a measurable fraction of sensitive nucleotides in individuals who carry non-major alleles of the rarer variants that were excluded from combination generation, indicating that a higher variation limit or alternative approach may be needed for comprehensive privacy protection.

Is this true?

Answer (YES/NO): NO